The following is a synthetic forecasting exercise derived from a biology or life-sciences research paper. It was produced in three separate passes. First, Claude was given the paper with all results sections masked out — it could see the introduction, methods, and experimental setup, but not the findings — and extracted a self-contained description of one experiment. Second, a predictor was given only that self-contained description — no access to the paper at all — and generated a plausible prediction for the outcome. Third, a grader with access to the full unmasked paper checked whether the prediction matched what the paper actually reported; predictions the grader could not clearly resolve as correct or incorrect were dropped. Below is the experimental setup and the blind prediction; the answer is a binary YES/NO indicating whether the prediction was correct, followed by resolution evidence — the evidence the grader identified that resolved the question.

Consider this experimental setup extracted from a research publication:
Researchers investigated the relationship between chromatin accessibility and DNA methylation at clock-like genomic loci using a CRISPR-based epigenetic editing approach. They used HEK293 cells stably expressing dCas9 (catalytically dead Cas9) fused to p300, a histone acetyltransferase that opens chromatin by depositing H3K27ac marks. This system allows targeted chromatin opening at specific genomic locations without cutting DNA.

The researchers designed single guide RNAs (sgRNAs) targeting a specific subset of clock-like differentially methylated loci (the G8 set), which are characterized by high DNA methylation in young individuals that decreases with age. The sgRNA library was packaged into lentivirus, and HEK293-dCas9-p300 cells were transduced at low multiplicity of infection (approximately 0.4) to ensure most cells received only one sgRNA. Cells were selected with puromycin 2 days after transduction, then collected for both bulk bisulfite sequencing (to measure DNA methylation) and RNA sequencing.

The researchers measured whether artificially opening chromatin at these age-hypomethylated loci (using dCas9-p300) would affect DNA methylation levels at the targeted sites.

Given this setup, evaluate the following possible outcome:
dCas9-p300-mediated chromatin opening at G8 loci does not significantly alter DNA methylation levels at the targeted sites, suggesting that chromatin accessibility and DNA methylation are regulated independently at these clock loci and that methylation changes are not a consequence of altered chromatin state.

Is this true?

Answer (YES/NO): NO